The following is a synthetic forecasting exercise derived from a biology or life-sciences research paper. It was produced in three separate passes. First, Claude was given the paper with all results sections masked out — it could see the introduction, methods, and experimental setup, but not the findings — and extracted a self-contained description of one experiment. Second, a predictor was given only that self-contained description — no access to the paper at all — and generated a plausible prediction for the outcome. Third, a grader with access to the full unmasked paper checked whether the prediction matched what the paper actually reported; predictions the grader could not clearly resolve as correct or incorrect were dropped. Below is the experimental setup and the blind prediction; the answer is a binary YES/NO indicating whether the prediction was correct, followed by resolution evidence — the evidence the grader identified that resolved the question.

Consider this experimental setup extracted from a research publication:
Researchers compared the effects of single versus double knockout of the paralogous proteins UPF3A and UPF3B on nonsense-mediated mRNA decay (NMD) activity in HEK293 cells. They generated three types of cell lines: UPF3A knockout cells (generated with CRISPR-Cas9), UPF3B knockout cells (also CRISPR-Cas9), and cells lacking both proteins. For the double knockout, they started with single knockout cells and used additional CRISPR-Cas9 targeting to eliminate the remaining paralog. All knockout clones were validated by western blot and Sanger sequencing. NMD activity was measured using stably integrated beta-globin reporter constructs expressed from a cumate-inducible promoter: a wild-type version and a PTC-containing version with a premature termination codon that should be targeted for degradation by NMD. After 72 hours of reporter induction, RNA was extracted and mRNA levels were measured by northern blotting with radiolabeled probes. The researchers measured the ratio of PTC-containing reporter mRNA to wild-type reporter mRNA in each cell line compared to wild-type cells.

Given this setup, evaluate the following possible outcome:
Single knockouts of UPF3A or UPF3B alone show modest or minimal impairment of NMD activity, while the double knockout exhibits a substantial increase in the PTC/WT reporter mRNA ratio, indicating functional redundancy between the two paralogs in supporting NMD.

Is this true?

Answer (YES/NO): YES